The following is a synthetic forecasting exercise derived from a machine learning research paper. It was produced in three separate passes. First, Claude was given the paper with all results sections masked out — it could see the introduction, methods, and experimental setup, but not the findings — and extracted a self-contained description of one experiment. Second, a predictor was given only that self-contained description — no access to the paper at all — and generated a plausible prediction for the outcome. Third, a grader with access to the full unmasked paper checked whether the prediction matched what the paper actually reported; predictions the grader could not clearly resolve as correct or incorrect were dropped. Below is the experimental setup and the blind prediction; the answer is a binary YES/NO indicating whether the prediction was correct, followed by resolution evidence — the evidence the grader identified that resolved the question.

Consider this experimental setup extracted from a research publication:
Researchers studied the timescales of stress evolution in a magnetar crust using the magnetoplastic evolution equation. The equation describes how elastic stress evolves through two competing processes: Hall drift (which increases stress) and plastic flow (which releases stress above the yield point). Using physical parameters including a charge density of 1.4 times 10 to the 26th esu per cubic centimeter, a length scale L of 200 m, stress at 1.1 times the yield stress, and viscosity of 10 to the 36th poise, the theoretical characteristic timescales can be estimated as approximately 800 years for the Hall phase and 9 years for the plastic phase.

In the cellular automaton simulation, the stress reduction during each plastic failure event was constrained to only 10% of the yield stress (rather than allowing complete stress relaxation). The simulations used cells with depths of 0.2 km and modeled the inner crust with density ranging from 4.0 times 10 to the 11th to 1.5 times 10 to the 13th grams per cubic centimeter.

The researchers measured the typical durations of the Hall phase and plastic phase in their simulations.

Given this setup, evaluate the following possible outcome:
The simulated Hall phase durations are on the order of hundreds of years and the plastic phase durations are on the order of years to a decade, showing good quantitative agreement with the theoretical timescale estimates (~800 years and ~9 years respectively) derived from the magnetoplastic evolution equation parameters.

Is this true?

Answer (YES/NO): NO